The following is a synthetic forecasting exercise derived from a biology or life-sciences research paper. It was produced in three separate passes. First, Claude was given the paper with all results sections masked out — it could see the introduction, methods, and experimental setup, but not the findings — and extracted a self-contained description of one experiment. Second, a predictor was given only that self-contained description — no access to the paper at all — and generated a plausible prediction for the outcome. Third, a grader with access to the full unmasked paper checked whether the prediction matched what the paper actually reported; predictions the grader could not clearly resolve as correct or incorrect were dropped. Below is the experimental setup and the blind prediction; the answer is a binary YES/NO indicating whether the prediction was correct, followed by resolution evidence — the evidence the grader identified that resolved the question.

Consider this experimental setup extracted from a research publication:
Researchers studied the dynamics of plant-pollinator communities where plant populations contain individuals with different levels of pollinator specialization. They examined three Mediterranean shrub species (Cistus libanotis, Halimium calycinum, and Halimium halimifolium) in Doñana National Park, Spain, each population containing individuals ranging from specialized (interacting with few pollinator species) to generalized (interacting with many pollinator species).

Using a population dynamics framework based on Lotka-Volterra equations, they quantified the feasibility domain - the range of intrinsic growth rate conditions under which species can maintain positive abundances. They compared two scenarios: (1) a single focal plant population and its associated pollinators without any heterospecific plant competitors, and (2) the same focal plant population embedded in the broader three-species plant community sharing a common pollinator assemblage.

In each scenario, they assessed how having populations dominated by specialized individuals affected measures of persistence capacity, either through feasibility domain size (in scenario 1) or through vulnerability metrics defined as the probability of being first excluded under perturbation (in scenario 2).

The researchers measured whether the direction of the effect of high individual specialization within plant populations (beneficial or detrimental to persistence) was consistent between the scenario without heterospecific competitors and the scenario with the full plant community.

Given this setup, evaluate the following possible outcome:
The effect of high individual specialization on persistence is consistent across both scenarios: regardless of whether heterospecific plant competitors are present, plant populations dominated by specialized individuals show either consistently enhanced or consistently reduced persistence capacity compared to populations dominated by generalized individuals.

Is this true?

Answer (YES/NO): NO